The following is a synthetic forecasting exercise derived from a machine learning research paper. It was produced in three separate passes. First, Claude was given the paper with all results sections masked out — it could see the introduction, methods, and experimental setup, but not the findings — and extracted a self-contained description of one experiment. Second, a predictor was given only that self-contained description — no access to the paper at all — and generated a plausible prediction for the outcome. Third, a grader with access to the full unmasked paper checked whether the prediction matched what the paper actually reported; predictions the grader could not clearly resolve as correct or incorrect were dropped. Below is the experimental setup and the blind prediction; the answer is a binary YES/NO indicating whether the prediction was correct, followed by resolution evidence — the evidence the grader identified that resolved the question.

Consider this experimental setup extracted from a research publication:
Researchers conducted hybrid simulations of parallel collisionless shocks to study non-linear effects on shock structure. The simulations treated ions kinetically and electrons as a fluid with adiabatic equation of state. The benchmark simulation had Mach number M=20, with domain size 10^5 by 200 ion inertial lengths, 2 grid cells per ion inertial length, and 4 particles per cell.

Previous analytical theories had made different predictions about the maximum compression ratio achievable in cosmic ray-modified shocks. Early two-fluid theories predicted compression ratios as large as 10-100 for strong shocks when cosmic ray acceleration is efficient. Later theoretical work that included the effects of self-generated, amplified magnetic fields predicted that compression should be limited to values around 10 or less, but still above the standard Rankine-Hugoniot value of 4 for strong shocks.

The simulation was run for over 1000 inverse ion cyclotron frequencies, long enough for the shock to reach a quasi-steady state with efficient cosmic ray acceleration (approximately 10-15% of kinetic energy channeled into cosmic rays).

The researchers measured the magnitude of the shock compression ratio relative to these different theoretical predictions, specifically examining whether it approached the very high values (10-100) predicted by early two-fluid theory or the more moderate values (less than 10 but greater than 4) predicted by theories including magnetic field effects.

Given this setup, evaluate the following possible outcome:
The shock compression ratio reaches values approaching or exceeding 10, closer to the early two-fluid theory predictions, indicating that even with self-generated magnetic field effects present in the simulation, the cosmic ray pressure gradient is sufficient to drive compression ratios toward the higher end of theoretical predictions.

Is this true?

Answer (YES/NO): NO